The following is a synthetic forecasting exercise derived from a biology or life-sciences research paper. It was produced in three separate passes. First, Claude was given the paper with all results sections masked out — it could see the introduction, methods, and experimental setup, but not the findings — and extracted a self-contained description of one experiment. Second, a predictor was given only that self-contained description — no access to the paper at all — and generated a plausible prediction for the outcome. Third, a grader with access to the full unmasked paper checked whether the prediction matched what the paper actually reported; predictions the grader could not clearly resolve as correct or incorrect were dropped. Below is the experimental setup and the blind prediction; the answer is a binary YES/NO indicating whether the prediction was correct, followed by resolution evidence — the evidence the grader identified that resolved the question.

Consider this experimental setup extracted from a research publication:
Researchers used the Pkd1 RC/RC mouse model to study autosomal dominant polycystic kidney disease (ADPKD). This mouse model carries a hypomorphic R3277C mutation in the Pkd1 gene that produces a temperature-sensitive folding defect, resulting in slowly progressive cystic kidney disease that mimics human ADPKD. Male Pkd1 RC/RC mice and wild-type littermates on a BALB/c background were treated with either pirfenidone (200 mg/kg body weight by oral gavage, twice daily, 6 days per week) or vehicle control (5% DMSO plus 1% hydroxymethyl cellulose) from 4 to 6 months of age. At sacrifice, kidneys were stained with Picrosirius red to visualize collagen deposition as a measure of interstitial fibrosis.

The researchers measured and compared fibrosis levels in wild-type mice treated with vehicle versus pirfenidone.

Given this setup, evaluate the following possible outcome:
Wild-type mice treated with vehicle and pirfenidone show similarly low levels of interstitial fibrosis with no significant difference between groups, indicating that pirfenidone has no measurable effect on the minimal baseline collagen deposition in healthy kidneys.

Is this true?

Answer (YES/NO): YES